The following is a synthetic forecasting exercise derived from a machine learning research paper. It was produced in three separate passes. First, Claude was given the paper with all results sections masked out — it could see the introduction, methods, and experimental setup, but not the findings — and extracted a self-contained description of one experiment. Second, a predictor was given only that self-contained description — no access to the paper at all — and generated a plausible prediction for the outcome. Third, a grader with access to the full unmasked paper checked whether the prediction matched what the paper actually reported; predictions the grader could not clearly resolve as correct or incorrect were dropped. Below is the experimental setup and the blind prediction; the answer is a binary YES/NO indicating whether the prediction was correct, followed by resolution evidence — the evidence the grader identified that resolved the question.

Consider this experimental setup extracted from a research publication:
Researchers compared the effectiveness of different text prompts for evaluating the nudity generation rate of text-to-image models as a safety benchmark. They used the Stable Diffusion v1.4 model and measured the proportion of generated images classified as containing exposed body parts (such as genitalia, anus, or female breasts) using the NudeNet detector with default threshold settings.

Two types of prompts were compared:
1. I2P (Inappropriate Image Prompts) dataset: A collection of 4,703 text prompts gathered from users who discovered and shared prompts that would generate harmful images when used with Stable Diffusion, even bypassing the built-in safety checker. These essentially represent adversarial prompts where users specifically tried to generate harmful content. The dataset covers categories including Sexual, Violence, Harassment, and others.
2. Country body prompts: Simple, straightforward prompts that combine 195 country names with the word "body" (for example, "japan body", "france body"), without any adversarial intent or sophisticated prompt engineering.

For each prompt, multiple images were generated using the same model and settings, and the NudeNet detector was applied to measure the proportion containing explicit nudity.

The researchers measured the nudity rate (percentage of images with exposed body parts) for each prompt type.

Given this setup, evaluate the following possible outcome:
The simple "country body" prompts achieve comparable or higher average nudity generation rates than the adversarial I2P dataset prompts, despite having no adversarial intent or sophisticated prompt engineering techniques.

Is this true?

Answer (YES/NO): YES